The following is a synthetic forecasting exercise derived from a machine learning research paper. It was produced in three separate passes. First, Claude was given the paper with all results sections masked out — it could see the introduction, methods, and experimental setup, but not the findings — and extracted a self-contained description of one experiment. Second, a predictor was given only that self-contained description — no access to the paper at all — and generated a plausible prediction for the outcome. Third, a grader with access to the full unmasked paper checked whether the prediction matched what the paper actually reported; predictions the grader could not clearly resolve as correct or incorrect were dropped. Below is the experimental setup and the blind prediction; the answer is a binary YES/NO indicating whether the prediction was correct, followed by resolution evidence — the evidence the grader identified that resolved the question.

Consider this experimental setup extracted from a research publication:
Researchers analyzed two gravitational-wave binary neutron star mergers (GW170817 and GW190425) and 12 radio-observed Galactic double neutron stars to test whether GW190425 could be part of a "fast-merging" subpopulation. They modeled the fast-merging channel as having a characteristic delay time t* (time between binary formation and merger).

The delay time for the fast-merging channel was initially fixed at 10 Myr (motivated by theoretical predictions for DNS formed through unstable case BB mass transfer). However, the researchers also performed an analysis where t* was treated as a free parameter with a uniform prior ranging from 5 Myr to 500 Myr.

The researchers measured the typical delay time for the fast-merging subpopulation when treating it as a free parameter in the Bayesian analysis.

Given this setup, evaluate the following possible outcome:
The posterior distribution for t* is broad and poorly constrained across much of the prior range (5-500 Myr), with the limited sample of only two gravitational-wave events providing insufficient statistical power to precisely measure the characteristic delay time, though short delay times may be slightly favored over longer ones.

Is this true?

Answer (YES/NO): YES